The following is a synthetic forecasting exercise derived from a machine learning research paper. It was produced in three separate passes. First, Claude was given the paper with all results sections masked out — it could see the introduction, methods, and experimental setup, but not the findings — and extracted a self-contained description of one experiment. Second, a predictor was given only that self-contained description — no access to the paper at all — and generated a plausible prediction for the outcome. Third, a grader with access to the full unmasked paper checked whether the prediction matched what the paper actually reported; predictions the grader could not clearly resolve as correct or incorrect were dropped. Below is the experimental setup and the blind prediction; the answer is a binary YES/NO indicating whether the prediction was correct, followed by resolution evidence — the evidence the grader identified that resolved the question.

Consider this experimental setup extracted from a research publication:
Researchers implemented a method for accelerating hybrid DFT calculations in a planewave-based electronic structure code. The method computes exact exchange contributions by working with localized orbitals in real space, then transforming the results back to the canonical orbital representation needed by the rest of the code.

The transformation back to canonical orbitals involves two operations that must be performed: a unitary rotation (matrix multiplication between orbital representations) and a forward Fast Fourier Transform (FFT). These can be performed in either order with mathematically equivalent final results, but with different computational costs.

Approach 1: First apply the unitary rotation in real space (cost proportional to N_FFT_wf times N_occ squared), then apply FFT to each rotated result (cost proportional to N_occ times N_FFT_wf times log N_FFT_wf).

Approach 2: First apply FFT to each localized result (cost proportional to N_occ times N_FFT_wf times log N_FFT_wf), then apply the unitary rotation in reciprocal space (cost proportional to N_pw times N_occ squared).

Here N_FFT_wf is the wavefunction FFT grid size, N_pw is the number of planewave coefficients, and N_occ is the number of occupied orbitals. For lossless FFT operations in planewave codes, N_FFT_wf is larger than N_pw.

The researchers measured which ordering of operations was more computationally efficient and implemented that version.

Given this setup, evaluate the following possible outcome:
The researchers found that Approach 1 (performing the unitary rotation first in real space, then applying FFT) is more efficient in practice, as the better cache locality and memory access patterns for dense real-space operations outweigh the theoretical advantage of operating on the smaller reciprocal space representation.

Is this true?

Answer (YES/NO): NO